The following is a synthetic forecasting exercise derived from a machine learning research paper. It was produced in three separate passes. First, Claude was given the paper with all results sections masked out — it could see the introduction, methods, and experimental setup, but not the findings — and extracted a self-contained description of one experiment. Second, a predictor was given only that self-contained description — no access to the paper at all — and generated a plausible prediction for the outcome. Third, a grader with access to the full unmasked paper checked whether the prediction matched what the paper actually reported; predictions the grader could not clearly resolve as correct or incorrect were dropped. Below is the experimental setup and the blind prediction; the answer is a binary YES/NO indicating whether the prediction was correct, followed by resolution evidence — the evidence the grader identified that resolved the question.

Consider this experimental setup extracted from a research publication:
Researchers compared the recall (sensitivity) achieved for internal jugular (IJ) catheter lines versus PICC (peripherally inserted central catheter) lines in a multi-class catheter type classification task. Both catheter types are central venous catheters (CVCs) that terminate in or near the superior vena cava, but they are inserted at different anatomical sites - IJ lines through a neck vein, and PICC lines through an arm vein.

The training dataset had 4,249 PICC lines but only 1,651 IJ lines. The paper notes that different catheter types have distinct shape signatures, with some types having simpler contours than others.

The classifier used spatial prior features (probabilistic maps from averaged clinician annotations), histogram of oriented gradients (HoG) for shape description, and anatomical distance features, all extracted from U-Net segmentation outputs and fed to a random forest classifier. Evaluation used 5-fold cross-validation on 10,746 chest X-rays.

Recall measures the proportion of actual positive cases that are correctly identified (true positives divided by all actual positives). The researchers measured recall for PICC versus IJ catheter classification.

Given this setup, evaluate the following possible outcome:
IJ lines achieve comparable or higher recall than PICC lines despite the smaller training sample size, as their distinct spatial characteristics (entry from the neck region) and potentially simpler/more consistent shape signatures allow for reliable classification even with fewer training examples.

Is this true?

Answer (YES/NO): NO